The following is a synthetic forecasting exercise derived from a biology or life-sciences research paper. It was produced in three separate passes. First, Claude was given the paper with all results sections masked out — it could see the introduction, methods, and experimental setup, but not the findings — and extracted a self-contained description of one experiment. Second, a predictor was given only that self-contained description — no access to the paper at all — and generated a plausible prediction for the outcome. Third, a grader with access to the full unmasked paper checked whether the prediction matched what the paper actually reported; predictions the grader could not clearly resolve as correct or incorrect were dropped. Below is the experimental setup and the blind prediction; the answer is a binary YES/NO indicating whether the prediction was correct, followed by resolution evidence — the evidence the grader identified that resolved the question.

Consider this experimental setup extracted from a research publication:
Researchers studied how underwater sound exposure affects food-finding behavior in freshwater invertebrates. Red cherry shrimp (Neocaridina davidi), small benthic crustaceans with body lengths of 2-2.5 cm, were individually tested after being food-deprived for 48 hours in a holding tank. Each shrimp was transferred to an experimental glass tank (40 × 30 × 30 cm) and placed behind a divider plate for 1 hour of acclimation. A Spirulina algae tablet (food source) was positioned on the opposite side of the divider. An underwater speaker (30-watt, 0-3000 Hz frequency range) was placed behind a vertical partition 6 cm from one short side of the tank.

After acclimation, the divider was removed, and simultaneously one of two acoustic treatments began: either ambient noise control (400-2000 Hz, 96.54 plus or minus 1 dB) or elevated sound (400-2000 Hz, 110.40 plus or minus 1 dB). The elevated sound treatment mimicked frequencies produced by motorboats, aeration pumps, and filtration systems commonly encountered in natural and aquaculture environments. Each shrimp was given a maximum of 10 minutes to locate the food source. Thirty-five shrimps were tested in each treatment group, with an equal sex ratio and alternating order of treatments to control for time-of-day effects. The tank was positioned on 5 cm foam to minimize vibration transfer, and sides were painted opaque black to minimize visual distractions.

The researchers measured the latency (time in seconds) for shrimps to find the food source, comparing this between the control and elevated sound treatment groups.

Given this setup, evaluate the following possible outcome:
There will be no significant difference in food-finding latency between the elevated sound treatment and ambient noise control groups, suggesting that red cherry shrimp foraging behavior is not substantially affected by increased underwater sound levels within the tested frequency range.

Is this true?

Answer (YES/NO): NO